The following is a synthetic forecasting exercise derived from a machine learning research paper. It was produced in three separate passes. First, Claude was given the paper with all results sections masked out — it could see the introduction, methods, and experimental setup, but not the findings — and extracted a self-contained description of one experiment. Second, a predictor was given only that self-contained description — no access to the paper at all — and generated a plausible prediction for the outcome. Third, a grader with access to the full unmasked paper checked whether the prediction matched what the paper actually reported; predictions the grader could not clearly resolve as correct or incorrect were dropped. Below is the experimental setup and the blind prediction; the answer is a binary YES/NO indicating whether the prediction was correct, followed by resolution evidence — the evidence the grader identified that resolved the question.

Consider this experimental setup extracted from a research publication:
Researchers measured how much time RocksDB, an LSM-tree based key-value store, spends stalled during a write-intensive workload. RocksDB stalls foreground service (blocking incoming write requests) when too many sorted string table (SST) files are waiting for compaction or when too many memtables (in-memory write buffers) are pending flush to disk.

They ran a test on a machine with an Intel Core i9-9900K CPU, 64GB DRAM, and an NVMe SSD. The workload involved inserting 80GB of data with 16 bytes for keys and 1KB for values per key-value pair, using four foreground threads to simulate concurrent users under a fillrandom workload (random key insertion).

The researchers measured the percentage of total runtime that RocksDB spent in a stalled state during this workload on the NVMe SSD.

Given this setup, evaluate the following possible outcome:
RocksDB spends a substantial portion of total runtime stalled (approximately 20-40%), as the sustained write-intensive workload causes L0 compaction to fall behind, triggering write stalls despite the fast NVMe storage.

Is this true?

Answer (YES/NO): NO